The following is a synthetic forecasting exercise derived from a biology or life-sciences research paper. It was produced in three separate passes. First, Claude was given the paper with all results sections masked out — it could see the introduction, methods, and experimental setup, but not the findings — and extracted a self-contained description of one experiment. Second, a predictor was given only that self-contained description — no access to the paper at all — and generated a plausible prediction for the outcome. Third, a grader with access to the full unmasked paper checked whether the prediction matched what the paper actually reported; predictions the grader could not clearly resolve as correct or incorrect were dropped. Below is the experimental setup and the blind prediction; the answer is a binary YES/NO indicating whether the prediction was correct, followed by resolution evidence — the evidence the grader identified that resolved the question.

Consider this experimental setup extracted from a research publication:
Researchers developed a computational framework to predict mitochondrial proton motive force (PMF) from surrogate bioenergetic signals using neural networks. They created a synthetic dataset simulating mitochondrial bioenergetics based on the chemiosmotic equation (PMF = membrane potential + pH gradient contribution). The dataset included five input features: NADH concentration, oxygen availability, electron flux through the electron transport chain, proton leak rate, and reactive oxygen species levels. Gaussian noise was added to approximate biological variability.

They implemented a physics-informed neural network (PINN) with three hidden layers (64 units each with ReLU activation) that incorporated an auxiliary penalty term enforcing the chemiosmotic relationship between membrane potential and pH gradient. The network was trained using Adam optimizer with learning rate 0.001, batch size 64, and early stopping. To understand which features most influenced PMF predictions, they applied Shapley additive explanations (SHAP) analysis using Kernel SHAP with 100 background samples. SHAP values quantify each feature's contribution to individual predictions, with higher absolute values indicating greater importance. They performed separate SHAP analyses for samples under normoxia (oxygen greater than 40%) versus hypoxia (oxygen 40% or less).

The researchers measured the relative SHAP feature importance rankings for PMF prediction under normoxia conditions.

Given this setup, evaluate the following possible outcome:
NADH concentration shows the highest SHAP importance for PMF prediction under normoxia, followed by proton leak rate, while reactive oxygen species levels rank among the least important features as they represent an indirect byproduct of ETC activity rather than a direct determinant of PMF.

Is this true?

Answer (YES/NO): NO